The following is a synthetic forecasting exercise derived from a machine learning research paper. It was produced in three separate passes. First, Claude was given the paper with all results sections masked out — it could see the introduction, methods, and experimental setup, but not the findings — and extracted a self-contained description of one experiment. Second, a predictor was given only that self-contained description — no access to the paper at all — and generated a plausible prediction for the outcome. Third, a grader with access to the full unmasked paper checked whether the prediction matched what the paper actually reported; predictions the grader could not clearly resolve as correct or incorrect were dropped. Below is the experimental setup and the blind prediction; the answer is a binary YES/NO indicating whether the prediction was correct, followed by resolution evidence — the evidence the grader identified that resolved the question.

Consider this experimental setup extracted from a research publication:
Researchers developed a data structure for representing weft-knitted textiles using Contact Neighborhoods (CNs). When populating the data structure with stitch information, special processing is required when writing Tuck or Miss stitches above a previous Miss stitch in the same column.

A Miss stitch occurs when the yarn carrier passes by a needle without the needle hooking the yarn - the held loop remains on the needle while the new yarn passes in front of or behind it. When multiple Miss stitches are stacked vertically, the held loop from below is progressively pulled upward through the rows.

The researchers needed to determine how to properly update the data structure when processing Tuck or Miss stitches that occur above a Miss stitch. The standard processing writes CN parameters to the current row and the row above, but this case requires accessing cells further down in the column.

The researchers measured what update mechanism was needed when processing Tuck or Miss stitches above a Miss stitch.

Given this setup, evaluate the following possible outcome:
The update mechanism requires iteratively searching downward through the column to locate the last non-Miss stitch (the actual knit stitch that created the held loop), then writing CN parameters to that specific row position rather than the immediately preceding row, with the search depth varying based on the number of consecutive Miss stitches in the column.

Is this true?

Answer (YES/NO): NO